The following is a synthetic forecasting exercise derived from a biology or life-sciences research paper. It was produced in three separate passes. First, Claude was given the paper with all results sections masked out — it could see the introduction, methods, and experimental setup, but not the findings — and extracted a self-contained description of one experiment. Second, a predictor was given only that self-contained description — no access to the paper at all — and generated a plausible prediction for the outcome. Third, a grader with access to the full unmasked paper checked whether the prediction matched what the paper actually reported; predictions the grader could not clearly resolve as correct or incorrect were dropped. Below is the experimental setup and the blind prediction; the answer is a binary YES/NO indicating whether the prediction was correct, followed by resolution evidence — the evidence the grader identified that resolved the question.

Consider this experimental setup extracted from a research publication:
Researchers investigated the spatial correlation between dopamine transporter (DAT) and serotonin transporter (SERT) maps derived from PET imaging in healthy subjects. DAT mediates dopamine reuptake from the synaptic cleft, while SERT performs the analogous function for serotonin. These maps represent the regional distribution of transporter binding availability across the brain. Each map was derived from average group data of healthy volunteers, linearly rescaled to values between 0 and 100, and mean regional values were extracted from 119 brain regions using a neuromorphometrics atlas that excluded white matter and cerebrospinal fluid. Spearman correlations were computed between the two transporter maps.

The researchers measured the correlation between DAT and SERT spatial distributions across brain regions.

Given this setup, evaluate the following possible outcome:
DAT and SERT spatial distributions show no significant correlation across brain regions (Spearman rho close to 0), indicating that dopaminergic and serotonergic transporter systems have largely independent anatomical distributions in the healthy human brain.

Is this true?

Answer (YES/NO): NO